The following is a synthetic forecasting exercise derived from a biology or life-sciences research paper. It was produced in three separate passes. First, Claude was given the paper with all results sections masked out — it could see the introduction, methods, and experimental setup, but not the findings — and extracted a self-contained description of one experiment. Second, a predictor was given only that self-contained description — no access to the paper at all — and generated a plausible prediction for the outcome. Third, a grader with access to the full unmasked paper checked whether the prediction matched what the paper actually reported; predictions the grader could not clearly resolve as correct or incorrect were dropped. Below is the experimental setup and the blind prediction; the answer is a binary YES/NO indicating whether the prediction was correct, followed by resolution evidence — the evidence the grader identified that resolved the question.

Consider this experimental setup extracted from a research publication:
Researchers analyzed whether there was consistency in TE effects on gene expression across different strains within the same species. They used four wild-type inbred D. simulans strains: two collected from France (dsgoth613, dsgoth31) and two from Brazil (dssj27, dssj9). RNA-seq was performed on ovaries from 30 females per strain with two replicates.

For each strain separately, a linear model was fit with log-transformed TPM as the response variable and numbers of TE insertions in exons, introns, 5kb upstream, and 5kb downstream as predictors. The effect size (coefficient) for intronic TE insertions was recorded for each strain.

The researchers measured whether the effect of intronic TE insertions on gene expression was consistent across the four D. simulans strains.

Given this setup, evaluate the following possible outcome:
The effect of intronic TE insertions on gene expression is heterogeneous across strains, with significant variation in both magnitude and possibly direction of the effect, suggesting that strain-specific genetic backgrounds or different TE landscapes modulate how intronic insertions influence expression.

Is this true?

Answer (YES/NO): NO